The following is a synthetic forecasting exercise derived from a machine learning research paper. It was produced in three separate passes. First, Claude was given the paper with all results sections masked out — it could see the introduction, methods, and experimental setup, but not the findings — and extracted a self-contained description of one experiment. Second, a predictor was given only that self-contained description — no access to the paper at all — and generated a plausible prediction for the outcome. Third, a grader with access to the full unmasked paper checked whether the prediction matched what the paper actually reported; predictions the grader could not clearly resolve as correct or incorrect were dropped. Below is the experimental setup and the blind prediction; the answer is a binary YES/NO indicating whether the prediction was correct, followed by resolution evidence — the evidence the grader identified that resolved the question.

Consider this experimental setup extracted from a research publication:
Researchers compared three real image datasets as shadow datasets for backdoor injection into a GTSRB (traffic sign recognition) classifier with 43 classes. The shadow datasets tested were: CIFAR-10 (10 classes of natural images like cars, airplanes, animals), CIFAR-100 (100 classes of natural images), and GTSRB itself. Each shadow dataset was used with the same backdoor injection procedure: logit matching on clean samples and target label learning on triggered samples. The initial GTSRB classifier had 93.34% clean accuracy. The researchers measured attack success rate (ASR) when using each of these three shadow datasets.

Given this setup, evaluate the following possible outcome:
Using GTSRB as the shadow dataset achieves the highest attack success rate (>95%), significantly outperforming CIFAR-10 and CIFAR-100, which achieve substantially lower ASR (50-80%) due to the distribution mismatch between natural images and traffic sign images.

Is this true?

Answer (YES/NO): NO